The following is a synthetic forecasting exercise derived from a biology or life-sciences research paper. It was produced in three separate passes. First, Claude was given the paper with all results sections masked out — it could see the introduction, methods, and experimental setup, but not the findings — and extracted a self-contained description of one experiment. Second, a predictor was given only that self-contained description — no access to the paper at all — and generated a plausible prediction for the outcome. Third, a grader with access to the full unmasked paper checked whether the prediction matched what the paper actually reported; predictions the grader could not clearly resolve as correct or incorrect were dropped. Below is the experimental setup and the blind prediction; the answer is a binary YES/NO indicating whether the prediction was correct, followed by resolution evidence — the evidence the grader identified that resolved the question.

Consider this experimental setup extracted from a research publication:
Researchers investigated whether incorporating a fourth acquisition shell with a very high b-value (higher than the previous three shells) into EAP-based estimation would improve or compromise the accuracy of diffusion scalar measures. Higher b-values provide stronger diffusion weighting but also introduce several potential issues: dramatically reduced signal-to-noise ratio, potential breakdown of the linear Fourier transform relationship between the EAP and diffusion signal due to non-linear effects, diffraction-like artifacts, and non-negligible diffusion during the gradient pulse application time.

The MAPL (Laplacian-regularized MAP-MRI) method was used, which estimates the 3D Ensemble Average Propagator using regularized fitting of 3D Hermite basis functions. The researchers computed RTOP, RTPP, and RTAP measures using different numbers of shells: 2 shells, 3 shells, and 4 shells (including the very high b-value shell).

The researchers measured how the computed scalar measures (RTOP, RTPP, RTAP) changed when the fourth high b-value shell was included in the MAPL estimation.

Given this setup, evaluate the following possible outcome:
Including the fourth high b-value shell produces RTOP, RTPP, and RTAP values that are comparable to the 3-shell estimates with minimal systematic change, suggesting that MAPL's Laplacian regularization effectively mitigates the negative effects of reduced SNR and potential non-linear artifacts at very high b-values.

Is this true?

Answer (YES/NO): NO